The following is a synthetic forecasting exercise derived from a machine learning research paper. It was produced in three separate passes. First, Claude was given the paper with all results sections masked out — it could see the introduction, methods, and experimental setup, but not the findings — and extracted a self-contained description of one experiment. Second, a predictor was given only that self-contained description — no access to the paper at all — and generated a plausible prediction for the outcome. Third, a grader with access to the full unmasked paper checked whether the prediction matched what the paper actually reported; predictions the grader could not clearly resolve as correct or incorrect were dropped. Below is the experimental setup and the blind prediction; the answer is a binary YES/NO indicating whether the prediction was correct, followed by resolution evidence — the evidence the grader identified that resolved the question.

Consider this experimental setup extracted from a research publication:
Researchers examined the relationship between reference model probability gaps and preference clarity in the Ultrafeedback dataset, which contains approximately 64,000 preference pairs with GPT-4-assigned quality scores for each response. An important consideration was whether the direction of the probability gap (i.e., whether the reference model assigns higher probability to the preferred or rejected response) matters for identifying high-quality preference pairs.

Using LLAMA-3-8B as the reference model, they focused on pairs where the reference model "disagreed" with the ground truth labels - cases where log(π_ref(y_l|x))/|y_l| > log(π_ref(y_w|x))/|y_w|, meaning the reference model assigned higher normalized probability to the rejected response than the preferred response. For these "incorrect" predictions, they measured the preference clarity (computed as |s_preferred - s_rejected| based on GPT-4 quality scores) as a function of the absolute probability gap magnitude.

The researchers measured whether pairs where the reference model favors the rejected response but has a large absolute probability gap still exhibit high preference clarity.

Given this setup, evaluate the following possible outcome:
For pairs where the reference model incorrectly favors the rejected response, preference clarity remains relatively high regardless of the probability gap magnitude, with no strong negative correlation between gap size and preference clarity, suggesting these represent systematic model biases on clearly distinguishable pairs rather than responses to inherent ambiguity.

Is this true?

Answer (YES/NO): NO